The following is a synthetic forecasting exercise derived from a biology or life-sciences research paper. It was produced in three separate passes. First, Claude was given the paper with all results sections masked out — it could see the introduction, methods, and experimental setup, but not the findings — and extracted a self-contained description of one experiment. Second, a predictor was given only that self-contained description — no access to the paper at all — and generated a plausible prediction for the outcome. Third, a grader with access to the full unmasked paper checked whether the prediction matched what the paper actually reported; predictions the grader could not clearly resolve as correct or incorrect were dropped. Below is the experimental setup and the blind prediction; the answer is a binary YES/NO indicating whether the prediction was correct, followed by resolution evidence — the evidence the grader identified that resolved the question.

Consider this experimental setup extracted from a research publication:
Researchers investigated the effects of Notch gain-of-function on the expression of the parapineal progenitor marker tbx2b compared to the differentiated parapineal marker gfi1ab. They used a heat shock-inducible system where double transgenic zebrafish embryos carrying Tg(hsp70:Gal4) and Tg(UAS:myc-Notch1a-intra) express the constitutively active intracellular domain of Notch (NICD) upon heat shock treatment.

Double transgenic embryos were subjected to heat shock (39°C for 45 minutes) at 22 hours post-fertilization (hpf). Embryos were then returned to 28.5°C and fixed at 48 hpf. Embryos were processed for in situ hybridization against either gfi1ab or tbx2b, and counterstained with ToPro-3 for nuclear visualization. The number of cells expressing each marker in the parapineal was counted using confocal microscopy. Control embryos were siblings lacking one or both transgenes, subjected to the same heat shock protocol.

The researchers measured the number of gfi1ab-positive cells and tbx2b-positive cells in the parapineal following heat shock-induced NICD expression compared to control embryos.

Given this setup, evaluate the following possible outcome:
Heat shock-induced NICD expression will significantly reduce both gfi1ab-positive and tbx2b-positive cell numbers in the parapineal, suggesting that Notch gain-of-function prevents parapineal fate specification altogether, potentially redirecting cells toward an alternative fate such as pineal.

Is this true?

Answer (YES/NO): NO